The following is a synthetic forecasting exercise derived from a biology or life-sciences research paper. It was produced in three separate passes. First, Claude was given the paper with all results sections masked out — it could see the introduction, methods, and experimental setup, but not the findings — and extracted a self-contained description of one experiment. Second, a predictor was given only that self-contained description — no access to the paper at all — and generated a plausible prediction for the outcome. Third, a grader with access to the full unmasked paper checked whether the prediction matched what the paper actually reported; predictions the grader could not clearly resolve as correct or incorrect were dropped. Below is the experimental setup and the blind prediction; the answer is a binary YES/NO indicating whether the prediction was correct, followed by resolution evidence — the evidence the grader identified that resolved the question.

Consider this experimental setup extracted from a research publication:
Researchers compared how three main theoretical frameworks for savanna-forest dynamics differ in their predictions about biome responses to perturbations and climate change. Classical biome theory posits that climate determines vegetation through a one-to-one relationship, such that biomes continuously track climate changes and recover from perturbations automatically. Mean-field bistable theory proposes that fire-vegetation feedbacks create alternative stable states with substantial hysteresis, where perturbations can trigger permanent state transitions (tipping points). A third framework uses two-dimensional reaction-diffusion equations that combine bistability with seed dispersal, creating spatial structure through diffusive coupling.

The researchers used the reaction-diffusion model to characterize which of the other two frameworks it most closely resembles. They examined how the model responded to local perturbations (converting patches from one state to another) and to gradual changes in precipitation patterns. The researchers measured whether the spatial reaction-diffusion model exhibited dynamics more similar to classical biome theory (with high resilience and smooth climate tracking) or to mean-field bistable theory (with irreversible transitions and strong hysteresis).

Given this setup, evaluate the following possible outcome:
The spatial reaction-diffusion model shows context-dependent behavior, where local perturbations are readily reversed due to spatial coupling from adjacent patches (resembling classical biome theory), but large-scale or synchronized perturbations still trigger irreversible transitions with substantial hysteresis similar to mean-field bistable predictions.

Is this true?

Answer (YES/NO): NO